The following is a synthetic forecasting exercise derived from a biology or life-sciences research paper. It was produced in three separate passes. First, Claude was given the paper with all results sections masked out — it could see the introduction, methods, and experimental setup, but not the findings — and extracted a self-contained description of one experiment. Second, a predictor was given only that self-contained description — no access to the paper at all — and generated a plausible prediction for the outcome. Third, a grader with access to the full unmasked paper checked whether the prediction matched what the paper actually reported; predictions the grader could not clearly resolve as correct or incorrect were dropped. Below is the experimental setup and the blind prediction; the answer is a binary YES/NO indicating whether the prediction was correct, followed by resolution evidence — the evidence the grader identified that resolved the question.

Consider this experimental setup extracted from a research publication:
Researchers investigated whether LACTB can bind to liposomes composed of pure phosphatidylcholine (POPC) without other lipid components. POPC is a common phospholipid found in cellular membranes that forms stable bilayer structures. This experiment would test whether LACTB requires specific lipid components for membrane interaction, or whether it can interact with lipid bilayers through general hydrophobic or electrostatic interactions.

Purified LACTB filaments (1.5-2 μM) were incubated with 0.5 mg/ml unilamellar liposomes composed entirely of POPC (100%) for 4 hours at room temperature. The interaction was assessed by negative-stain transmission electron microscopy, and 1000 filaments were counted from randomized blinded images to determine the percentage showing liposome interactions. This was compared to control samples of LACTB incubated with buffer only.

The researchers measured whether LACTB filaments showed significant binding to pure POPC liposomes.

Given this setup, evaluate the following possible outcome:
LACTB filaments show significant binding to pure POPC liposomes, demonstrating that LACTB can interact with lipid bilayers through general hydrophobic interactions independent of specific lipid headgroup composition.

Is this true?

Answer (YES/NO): NO